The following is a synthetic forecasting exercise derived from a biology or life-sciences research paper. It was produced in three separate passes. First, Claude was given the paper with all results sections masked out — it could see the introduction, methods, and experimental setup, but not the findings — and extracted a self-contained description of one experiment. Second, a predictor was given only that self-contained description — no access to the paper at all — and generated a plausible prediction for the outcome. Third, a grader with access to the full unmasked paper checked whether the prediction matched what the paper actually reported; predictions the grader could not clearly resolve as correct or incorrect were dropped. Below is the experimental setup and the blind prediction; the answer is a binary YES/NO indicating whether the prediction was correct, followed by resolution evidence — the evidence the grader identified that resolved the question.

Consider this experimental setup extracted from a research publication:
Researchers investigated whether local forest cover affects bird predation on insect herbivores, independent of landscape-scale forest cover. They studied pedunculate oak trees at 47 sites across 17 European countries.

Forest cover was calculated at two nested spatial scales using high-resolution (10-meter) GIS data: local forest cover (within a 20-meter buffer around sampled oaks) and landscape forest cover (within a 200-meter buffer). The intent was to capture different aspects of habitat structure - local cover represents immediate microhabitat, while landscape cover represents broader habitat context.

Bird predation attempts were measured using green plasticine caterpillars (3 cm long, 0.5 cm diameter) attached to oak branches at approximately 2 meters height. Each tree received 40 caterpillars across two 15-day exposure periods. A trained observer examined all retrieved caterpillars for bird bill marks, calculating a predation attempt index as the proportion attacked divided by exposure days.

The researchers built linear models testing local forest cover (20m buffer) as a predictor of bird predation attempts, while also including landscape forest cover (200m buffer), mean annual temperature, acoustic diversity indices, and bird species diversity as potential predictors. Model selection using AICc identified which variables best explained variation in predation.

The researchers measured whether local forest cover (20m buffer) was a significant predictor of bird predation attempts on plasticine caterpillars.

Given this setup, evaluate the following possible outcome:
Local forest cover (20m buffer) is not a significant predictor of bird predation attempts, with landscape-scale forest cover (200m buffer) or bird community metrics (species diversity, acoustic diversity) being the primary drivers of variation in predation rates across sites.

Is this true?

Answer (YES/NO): YES